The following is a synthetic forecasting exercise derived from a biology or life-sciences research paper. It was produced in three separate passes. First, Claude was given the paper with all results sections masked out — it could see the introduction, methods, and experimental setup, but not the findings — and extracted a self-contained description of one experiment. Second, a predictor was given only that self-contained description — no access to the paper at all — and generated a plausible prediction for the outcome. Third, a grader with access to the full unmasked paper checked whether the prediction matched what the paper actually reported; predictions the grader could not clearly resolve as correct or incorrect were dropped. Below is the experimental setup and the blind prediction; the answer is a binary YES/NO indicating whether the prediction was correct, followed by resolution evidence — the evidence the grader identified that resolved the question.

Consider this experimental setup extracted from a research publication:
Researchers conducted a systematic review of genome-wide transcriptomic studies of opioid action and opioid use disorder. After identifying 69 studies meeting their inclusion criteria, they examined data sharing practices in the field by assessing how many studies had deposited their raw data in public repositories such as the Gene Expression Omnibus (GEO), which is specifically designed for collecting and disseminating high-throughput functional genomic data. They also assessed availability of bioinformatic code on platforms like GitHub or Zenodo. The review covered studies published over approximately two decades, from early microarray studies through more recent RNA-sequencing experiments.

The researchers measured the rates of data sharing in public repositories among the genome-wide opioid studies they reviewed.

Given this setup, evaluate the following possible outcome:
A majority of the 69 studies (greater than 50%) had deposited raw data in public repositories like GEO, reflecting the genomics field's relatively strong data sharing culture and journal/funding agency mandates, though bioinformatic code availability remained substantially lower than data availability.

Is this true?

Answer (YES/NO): NO